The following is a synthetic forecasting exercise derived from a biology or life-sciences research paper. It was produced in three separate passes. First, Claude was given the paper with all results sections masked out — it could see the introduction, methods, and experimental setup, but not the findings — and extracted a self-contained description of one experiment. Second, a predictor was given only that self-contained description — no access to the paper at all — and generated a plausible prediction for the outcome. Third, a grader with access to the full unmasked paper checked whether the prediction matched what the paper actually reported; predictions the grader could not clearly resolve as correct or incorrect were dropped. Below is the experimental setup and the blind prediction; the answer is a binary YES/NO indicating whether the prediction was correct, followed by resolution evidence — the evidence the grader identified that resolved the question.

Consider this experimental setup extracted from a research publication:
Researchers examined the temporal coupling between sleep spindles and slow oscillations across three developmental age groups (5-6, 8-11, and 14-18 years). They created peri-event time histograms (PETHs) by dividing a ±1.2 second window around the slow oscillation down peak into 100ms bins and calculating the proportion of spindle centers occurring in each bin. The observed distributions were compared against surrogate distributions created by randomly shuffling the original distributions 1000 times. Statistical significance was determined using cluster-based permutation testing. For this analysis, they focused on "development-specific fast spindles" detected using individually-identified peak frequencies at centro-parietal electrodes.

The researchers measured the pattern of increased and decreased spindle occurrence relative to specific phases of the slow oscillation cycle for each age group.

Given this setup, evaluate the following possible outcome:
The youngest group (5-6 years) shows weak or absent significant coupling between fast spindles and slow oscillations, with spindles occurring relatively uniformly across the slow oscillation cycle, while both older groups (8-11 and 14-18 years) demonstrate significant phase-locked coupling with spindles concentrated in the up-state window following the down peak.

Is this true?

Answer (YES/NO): NO